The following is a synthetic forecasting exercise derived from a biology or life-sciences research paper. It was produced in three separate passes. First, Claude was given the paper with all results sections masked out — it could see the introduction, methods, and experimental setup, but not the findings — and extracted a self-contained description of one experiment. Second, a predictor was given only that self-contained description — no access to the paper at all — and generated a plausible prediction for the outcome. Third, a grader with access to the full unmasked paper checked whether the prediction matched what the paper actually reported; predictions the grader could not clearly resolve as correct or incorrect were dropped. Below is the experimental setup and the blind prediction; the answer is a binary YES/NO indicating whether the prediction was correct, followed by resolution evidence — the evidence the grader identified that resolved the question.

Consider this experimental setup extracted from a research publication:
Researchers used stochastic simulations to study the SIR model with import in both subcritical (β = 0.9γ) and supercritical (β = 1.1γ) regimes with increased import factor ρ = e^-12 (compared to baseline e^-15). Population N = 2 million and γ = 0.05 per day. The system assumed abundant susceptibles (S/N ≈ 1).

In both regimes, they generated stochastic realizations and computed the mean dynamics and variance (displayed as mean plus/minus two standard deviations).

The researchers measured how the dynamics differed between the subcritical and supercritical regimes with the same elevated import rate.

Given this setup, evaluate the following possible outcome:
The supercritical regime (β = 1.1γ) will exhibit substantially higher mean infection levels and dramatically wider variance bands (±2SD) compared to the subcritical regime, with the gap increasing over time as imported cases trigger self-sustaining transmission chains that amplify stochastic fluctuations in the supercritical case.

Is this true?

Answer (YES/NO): YES